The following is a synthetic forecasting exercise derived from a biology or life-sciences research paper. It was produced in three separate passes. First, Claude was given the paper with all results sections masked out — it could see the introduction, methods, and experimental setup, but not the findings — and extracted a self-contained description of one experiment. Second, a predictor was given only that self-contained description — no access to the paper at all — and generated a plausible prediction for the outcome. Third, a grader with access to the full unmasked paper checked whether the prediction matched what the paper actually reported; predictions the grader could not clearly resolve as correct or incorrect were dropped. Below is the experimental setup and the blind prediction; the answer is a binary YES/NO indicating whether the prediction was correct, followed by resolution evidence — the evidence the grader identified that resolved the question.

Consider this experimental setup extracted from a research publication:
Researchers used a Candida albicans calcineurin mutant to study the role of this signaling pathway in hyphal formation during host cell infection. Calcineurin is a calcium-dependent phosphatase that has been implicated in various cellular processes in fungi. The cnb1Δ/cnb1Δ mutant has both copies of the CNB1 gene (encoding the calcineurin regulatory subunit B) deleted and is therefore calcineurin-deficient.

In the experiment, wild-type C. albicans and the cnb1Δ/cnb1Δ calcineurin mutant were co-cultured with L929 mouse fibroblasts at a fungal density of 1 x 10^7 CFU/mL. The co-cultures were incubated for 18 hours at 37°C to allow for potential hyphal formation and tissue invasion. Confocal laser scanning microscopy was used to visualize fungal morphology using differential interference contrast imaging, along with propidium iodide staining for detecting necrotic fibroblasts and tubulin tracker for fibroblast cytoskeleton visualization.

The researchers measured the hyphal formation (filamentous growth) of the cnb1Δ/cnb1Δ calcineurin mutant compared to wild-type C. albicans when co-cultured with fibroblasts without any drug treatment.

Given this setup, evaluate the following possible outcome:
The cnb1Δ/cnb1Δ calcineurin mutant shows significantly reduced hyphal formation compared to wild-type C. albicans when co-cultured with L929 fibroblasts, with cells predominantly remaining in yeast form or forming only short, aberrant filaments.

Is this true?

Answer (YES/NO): YES